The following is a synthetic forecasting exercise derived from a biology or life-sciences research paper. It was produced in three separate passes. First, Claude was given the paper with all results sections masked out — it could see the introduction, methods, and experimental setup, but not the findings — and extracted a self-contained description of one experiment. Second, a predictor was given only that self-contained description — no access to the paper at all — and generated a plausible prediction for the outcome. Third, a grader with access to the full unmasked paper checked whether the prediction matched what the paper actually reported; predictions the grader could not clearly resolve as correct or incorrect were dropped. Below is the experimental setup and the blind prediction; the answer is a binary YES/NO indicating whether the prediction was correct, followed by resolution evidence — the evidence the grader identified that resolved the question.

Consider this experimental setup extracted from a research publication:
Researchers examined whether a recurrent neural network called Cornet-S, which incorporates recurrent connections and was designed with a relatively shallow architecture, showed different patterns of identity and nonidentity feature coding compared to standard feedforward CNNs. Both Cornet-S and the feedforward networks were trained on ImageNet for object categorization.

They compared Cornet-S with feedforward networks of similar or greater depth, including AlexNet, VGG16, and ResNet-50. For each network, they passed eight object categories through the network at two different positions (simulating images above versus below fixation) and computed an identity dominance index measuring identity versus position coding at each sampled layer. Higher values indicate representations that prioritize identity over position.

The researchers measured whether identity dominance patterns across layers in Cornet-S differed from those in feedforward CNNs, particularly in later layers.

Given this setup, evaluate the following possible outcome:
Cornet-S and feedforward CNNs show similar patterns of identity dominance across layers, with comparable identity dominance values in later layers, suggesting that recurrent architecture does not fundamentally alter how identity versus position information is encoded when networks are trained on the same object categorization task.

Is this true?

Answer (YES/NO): YES